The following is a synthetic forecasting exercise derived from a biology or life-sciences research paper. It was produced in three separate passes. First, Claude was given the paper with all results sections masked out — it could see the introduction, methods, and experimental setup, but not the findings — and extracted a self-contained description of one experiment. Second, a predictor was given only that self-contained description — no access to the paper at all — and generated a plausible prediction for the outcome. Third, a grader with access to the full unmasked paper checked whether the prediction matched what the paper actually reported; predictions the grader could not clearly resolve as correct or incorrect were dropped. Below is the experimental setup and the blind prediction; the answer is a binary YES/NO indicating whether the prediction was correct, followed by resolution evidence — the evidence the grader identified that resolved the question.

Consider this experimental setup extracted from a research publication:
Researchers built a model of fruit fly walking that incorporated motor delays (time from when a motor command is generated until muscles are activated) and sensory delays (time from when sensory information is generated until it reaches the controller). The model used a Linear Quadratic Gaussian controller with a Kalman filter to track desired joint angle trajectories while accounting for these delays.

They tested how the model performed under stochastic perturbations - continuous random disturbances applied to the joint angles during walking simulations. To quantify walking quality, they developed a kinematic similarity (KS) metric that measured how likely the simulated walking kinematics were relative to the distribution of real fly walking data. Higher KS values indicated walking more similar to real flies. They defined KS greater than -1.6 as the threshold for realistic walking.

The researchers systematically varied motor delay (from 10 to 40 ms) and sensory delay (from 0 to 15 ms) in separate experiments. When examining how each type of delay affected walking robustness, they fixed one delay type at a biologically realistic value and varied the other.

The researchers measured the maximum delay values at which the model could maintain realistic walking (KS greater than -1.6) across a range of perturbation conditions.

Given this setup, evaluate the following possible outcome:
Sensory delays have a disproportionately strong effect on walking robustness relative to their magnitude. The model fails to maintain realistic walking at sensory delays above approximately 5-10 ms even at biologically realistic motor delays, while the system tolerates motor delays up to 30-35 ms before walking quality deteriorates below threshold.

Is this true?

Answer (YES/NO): NO